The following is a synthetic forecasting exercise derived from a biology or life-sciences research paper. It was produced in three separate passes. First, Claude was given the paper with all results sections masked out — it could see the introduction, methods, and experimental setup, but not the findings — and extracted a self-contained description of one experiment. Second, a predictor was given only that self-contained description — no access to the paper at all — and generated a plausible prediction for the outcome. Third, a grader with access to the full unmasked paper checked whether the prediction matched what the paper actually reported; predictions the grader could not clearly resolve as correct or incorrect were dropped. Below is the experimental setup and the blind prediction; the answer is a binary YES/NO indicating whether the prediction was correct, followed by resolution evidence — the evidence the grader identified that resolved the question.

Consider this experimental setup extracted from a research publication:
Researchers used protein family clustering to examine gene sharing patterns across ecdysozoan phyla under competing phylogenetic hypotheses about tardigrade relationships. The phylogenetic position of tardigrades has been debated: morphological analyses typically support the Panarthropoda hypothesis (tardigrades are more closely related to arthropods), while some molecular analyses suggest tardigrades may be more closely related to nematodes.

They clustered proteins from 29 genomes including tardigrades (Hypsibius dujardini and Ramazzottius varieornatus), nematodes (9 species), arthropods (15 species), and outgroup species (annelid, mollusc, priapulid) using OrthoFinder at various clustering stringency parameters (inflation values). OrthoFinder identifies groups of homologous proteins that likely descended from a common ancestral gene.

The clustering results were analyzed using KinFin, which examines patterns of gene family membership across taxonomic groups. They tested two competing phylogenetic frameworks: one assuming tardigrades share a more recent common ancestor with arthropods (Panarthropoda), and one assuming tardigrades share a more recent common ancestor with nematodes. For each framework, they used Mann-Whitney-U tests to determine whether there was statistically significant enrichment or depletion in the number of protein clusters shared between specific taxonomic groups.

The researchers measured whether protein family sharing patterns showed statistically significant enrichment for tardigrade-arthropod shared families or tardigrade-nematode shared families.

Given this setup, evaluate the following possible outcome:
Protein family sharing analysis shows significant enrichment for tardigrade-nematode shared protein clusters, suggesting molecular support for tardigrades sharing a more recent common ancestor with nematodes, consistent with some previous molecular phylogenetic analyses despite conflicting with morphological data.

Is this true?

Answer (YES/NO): NO